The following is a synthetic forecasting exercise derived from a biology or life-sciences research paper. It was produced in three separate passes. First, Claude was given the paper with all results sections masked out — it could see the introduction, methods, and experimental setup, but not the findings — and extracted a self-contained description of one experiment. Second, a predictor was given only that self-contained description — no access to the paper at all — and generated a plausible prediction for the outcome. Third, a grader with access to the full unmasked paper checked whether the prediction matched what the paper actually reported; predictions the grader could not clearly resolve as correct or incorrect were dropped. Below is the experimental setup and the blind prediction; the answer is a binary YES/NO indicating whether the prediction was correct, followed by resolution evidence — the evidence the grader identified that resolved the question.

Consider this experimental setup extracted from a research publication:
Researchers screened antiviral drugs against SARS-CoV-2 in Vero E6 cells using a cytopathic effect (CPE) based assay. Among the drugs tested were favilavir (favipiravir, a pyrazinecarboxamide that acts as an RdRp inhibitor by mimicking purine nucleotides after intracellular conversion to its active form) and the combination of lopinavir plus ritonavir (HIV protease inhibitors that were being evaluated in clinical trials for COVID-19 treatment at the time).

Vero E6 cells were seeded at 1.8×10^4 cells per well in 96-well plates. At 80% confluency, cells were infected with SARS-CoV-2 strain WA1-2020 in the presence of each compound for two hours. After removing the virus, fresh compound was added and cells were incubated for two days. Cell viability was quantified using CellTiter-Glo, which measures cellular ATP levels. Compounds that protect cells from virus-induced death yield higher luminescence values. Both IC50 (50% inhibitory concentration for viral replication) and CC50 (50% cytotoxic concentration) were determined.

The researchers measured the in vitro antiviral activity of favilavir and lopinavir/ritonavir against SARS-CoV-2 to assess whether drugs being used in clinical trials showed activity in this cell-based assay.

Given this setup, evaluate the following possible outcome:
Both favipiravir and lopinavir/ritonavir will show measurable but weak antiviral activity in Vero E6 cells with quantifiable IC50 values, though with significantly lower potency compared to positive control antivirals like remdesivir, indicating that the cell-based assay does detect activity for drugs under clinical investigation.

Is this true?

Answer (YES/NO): NO